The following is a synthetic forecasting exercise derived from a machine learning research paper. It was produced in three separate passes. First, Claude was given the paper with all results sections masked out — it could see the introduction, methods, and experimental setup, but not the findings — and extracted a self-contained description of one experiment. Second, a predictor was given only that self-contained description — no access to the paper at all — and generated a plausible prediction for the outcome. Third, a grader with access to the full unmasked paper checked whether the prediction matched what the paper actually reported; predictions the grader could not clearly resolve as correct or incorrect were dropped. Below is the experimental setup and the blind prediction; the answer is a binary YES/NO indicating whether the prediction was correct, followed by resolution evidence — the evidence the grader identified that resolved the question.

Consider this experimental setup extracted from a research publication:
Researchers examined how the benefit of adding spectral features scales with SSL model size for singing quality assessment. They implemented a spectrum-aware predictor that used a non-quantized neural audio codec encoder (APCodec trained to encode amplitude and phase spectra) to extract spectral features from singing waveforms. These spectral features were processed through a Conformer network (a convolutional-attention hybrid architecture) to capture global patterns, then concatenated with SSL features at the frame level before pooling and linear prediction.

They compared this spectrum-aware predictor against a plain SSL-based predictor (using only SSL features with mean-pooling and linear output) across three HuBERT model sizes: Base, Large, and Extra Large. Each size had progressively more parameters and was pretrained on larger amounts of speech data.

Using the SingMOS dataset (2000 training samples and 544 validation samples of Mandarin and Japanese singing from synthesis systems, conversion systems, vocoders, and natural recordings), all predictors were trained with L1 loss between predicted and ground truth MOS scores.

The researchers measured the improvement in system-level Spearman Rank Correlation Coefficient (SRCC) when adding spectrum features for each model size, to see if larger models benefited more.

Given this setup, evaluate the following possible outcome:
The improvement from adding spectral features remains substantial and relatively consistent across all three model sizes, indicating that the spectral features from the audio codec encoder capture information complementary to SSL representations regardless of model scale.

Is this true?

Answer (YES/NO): NO